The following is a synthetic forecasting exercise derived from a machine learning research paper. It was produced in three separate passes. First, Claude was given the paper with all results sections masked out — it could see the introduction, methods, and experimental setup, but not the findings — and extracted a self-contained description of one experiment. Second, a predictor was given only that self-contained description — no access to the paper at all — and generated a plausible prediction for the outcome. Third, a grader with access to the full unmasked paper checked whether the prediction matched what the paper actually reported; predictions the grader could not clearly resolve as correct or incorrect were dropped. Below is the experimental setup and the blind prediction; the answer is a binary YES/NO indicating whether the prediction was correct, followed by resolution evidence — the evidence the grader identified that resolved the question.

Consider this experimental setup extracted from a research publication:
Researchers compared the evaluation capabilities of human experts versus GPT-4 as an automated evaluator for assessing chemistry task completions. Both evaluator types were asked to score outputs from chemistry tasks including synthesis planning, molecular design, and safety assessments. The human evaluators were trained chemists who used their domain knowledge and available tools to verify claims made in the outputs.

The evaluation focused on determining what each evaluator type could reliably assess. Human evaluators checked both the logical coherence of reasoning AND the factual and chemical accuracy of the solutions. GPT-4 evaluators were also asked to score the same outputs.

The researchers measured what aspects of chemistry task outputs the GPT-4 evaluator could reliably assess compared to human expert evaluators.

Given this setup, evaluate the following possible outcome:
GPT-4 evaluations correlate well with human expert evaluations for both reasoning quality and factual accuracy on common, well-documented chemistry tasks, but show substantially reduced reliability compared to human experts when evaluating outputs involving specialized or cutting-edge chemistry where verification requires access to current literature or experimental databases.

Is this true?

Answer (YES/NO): NO